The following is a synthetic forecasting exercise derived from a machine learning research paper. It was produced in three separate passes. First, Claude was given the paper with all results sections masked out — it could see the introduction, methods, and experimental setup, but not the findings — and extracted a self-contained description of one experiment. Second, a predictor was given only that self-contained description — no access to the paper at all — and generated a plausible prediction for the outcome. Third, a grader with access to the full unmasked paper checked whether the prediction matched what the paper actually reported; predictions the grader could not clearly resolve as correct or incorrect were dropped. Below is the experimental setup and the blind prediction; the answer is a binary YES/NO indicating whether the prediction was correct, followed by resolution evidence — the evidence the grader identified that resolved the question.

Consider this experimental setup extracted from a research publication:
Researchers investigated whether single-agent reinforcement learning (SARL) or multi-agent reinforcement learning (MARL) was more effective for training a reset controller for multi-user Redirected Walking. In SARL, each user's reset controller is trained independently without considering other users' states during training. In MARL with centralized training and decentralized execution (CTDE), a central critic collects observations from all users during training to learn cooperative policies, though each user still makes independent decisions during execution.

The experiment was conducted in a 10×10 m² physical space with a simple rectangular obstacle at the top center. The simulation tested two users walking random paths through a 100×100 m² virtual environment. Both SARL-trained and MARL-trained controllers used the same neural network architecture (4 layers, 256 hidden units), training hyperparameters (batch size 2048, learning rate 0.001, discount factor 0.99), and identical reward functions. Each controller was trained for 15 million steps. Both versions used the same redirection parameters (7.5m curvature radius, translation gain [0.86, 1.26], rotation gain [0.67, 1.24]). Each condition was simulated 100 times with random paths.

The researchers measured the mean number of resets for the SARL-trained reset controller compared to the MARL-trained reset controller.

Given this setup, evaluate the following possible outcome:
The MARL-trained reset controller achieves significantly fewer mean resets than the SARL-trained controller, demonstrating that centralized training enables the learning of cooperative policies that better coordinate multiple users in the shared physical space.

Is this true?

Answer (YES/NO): YES